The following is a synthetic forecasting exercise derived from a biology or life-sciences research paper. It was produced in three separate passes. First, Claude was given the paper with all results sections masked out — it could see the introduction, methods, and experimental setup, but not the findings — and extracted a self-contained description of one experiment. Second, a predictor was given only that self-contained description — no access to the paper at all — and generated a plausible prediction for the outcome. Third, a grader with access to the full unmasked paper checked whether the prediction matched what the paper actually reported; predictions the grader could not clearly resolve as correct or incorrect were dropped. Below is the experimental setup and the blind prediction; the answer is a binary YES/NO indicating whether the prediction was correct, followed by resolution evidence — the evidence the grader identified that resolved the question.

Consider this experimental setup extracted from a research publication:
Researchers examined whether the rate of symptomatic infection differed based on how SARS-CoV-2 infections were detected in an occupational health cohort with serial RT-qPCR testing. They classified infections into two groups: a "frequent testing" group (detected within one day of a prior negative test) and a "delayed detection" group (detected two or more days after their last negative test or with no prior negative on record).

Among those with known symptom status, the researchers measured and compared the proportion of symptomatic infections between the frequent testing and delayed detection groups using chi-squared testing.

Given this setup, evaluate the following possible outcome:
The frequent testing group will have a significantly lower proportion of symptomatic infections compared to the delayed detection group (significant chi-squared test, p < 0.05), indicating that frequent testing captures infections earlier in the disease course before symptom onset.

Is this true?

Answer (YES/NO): YES